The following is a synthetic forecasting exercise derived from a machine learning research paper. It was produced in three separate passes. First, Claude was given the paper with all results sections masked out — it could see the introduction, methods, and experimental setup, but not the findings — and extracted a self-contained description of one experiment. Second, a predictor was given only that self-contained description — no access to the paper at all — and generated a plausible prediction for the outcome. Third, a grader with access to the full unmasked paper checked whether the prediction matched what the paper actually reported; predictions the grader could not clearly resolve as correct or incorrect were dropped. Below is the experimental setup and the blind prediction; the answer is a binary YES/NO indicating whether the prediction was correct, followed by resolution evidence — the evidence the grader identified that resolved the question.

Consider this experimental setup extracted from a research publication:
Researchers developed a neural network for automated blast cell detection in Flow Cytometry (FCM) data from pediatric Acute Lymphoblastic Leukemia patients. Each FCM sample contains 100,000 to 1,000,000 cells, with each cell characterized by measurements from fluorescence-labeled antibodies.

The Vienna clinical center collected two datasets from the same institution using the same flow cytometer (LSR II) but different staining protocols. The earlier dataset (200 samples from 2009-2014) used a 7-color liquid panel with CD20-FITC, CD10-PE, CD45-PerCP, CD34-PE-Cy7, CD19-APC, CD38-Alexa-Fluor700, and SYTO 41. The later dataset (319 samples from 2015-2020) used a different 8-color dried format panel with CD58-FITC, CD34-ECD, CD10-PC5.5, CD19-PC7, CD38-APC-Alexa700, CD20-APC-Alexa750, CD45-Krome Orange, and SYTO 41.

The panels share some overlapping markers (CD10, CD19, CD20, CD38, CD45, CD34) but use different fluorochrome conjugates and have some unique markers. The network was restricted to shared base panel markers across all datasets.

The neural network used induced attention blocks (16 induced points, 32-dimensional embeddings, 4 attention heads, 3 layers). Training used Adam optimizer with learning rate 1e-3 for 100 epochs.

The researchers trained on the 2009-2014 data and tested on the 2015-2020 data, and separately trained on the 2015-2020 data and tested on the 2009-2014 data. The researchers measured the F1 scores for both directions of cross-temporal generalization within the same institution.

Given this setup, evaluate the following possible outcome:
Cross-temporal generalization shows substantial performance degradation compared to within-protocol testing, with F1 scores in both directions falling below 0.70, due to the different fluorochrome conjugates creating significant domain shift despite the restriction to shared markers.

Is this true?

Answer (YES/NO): NO